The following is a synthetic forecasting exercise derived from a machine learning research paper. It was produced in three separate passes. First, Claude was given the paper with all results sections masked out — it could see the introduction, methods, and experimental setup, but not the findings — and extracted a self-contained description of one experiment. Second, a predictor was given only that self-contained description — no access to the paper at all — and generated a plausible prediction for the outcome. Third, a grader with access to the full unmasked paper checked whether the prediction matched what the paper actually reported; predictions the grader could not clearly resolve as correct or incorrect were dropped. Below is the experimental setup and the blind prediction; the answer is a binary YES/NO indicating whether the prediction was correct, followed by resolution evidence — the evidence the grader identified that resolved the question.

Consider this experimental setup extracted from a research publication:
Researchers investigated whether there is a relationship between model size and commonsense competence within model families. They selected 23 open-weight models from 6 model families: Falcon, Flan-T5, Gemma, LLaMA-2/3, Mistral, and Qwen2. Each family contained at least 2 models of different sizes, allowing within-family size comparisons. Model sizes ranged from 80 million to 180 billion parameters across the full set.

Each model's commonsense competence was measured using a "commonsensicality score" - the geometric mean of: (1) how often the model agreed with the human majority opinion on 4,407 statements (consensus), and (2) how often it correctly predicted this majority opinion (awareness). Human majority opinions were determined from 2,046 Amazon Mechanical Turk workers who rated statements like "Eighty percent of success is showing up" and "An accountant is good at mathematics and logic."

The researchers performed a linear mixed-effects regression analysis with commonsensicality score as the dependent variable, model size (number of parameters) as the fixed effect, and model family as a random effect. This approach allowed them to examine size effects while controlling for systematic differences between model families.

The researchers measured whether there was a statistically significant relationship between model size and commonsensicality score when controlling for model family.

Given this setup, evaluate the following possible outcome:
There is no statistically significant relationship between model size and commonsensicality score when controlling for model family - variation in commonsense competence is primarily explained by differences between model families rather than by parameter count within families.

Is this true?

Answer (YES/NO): NO